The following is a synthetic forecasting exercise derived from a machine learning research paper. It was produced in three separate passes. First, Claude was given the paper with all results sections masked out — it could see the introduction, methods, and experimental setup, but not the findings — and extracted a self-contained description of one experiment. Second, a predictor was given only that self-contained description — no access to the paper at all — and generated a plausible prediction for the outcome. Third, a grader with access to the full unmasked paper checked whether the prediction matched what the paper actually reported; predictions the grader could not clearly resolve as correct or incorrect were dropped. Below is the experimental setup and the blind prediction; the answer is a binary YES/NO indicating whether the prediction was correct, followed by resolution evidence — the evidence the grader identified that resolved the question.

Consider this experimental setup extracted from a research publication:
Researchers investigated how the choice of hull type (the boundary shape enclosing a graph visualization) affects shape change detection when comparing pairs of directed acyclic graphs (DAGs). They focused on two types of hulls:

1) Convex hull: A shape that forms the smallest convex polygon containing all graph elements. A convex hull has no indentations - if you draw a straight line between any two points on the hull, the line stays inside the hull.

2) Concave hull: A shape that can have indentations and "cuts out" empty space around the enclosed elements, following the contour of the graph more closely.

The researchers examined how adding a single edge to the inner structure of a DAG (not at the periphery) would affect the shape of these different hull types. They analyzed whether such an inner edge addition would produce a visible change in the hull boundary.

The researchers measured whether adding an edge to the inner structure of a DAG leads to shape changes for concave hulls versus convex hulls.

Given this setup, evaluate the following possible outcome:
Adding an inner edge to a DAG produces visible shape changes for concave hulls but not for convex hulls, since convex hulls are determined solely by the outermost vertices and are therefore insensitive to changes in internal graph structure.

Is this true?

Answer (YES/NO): YES